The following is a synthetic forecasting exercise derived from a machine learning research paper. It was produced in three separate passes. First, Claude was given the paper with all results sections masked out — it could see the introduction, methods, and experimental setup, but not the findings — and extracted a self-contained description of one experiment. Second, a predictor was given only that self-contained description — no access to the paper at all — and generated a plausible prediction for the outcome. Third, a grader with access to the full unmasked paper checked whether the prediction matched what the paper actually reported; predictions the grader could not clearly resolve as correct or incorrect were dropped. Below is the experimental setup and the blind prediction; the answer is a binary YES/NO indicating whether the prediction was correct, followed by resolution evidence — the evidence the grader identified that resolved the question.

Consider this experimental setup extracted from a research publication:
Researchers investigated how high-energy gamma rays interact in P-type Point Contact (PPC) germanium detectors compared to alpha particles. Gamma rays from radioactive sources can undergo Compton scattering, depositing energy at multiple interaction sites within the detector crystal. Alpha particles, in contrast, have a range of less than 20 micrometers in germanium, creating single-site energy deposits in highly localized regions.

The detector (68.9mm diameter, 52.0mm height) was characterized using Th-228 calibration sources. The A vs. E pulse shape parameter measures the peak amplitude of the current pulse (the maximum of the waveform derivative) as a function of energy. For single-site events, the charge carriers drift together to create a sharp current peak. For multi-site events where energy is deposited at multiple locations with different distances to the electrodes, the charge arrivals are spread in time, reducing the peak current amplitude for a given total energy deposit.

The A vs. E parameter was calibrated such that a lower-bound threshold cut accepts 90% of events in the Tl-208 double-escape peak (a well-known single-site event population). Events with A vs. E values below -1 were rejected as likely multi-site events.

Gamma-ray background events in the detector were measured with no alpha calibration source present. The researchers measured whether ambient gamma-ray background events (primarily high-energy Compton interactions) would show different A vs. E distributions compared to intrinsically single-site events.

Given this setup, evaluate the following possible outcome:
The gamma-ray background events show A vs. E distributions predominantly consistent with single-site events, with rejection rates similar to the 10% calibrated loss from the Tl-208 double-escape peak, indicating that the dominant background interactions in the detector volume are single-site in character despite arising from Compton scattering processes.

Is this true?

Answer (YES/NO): NO